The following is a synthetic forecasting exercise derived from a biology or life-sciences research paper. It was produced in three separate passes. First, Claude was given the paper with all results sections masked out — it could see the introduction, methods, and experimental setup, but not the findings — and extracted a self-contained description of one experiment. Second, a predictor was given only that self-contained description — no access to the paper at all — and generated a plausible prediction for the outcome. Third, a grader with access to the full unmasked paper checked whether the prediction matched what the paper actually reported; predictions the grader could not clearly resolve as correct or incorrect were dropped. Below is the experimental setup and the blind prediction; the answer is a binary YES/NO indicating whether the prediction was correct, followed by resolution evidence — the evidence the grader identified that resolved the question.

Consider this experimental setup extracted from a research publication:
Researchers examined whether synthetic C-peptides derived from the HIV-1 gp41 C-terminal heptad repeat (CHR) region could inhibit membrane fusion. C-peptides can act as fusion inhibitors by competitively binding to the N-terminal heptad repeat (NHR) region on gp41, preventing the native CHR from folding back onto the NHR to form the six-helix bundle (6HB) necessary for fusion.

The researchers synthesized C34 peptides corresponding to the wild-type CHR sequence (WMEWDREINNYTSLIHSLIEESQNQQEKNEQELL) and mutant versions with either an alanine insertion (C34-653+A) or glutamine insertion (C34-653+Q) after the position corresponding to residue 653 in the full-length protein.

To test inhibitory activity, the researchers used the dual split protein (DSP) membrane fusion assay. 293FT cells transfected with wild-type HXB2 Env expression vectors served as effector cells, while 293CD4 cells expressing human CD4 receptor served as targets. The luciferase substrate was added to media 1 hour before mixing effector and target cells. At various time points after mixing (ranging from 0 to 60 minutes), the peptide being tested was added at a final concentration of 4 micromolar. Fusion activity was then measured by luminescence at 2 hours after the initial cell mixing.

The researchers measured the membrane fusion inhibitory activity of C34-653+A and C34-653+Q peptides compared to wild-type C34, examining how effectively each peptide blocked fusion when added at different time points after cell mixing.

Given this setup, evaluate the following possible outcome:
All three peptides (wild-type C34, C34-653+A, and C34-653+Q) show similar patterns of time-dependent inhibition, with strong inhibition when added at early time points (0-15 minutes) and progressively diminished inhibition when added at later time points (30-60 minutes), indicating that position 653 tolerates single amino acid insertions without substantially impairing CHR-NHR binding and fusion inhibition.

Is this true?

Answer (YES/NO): NO